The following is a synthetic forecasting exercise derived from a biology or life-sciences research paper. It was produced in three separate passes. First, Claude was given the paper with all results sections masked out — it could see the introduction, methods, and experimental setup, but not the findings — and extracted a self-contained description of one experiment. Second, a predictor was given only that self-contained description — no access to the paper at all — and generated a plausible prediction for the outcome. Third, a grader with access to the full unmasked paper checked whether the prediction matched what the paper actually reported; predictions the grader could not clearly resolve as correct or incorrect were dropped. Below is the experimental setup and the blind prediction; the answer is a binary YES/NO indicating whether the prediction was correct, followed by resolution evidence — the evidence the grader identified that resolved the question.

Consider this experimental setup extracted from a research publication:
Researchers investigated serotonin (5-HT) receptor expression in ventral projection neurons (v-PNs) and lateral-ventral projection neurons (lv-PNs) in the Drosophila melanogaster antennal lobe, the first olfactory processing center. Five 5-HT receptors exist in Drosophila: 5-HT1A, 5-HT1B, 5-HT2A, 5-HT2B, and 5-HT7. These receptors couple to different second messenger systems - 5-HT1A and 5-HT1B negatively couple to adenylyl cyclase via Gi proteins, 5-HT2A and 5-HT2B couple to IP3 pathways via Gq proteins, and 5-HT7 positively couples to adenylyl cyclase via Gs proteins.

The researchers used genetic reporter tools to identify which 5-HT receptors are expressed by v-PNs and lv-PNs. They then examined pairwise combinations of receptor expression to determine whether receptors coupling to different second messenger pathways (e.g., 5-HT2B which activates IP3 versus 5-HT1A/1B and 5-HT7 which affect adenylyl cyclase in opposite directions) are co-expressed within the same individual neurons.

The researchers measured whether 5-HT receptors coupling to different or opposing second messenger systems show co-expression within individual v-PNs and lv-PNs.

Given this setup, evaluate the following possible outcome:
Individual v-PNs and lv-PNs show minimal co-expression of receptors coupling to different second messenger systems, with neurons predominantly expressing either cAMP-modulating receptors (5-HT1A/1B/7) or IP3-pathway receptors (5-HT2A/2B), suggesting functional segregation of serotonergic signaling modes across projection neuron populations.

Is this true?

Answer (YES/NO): NO